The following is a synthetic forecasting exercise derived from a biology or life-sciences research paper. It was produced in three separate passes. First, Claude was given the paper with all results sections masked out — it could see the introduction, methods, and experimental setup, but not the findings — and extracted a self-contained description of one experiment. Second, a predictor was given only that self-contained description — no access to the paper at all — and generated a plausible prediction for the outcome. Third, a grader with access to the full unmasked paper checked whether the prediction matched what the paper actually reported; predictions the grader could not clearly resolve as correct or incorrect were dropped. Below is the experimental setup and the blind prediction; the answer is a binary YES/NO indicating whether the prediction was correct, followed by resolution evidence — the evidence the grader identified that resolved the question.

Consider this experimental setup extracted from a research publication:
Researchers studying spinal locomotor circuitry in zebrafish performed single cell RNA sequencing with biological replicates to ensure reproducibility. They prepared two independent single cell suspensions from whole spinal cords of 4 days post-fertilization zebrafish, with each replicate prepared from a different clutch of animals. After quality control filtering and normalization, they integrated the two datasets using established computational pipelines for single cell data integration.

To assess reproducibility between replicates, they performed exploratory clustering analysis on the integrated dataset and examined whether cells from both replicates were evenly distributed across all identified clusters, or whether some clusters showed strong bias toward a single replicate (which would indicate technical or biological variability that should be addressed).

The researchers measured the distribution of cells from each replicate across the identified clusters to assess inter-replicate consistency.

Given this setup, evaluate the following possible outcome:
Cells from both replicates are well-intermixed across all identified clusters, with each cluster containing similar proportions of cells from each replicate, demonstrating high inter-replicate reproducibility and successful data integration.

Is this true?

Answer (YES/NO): NO